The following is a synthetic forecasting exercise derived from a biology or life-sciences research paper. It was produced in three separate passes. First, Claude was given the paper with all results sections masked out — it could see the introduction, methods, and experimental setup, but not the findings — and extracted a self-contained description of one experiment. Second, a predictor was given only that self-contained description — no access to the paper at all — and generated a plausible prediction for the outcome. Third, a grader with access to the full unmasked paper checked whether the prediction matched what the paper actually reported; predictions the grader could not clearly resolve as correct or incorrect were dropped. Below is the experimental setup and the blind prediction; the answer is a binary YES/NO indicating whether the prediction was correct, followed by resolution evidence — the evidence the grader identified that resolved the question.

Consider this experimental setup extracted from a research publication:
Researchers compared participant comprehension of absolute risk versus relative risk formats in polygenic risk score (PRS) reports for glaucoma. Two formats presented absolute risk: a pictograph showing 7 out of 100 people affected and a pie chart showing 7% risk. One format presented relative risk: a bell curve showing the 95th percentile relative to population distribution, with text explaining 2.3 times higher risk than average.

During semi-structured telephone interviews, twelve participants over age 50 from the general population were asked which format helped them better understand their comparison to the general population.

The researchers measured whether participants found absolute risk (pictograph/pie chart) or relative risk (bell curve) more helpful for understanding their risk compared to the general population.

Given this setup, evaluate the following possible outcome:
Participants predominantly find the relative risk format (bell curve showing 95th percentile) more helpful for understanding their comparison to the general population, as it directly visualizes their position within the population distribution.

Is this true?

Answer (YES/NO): NO